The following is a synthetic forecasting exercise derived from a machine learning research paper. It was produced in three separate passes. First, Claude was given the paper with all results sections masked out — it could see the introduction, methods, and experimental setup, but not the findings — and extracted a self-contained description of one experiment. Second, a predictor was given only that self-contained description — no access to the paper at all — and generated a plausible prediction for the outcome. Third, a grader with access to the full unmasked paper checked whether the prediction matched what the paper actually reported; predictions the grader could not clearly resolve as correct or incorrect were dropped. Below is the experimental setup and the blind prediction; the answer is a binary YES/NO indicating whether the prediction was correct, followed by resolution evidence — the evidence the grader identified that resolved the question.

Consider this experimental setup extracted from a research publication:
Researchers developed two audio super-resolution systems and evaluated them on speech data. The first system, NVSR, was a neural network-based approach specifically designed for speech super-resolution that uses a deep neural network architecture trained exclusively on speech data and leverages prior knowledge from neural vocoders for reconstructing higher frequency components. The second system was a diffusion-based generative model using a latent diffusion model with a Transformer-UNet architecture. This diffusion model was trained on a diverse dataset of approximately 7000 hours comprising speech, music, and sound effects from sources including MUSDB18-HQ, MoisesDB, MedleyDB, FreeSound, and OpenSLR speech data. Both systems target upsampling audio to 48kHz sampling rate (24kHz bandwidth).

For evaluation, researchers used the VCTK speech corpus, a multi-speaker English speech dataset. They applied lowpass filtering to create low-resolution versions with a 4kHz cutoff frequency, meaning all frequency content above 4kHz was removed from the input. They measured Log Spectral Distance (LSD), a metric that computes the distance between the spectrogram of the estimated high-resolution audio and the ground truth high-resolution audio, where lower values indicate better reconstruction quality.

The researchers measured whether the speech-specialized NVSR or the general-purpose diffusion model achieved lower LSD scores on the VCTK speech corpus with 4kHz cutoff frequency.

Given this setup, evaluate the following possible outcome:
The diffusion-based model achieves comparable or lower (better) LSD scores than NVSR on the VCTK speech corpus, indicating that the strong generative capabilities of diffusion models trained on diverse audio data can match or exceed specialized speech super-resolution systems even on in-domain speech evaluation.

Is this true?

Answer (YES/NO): NO